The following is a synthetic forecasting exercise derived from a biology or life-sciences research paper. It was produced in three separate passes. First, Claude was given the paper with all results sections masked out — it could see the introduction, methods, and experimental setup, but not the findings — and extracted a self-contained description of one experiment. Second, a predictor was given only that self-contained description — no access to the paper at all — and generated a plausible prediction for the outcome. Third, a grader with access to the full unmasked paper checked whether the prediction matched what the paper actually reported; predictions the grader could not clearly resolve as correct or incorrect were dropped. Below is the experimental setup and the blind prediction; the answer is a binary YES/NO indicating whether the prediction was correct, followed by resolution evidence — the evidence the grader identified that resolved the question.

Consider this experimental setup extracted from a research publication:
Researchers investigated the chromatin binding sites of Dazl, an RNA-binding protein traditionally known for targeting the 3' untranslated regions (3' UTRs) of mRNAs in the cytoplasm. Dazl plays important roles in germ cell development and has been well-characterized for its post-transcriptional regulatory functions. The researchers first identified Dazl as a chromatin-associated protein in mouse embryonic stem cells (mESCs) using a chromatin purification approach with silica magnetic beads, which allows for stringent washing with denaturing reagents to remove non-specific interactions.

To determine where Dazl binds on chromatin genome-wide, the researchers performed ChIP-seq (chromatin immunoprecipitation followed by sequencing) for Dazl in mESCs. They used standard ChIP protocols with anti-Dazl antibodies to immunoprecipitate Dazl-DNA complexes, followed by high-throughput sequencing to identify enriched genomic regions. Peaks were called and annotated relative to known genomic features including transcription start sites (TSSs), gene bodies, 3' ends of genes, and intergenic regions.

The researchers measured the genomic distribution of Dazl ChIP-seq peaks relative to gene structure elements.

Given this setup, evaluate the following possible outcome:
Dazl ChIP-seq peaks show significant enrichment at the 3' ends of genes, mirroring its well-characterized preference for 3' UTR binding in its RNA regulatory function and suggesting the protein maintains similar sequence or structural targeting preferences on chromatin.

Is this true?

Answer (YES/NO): NO